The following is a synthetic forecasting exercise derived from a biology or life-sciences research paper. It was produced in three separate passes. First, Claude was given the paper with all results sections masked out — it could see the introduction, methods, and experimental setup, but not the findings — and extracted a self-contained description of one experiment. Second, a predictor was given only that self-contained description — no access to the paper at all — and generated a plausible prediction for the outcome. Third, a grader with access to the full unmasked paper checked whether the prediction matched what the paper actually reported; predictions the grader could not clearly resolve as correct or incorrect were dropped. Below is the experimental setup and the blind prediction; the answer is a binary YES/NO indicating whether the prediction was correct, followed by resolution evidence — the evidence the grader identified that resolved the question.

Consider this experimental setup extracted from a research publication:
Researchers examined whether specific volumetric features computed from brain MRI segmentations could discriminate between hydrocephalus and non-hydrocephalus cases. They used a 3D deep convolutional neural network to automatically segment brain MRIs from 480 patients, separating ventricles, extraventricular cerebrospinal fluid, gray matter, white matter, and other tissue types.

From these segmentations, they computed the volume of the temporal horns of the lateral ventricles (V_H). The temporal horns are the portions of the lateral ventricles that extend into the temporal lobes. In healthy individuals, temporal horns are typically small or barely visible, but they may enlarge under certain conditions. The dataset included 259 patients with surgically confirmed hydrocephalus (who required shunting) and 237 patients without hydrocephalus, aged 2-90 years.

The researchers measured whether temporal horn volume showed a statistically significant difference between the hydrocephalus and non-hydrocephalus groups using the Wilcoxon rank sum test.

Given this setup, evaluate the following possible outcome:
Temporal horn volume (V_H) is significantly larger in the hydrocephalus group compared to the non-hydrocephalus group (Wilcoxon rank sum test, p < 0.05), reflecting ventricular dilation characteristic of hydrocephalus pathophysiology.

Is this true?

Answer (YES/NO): YES